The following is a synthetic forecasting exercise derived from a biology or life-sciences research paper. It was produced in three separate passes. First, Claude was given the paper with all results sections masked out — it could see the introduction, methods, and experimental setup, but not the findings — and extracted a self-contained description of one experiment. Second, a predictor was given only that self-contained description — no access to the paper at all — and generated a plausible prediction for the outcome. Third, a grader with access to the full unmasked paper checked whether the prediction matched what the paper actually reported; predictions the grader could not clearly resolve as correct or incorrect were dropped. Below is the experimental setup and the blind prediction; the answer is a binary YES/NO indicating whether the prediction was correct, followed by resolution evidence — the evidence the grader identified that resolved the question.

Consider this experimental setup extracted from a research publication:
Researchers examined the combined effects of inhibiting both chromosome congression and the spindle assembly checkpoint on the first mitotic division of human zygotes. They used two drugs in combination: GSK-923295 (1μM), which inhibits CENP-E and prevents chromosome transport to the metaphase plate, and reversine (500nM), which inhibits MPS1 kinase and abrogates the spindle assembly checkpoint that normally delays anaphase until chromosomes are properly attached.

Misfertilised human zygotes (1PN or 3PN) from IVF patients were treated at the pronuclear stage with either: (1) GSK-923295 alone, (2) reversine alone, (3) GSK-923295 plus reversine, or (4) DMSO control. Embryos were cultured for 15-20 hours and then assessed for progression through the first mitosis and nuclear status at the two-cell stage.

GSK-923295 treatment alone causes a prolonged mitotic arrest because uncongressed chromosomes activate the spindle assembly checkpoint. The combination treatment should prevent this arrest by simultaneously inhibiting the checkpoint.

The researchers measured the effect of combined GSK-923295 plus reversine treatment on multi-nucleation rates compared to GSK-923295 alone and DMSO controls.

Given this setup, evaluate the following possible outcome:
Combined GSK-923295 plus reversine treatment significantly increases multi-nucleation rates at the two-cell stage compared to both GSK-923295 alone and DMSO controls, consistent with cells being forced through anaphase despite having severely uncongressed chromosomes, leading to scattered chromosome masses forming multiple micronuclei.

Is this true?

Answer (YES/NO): NO